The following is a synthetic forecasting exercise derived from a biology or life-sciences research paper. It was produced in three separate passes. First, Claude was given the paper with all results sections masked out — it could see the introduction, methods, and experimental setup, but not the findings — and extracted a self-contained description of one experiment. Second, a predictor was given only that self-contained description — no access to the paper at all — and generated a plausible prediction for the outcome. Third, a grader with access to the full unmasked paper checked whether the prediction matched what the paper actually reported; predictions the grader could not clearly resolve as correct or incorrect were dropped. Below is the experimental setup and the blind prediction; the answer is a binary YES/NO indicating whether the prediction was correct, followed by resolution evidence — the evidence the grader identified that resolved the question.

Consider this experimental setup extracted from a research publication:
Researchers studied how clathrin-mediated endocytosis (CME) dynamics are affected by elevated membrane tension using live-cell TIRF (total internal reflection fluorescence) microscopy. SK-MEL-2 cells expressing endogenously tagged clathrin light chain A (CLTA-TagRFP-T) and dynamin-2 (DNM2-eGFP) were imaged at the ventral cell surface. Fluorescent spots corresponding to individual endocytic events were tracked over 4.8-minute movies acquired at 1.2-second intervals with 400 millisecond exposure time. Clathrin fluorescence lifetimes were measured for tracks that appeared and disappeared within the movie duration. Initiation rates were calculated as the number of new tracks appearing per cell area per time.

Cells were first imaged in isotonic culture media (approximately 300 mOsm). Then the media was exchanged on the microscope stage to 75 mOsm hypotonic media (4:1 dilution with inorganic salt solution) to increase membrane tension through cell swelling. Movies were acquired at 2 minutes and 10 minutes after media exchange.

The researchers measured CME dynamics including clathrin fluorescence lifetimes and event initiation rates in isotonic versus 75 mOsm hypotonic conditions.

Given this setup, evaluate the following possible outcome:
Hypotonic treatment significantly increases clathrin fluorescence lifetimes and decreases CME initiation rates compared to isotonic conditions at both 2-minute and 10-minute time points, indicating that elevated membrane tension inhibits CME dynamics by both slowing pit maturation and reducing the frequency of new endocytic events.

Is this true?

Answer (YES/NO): NO